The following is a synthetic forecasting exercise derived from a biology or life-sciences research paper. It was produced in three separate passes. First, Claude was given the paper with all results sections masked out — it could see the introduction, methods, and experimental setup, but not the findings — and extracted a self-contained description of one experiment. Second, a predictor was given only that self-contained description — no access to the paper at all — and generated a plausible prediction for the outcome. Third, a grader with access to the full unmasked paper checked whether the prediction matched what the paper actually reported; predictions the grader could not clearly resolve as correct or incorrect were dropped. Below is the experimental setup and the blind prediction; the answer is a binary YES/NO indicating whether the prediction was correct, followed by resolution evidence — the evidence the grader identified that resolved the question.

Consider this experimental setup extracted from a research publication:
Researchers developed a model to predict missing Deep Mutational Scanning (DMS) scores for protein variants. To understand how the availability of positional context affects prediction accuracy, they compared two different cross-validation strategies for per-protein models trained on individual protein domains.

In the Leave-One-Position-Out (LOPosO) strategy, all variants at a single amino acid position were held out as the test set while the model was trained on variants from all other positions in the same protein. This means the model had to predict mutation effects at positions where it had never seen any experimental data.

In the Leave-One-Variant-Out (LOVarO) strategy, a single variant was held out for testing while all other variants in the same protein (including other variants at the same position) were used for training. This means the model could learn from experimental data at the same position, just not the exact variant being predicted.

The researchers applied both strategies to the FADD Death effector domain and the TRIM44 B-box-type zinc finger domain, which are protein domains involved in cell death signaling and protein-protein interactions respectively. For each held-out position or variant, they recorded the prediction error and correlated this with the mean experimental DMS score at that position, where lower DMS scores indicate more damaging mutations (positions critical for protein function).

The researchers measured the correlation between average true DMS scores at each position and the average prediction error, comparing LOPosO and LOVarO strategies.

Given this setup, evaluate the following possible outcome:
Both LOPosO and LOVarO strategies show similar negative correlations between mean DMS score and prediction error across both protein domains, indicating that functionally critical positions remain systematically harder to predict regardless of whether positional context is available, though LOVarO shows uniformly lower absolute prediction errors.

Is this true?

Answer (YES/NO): NO